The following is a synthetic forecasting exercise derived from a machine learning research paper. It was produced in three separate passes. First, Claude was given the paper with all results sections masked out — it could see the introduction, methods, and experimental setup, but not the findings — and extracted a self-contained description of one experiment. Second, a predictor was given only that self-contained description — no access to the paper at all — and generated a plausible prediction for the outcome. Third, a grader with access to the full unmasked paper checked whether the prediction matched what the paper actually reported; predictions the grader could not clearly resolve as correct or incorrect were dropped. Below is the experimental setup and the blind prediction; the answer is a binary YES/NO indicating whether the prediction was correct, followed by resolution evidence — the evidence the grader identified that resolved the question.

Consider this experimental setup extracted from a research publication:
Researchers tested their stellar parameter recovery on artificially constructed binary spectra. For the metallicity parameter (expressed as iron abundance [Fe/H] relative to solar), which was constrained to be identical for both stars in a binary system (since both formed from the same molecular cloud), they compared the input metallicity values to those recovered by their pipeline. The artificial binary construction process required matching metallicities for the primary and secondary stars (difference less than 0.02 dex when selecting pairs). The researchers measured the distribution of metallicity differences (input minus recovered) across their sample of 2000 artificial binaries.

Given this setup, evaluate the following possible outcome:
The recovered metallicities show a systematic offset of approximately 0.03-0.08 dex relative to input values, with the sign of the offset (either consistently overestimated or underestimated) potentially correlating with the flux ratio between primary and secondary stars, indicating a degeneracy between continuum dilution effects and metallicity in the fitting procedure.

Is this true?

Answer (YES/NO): NO